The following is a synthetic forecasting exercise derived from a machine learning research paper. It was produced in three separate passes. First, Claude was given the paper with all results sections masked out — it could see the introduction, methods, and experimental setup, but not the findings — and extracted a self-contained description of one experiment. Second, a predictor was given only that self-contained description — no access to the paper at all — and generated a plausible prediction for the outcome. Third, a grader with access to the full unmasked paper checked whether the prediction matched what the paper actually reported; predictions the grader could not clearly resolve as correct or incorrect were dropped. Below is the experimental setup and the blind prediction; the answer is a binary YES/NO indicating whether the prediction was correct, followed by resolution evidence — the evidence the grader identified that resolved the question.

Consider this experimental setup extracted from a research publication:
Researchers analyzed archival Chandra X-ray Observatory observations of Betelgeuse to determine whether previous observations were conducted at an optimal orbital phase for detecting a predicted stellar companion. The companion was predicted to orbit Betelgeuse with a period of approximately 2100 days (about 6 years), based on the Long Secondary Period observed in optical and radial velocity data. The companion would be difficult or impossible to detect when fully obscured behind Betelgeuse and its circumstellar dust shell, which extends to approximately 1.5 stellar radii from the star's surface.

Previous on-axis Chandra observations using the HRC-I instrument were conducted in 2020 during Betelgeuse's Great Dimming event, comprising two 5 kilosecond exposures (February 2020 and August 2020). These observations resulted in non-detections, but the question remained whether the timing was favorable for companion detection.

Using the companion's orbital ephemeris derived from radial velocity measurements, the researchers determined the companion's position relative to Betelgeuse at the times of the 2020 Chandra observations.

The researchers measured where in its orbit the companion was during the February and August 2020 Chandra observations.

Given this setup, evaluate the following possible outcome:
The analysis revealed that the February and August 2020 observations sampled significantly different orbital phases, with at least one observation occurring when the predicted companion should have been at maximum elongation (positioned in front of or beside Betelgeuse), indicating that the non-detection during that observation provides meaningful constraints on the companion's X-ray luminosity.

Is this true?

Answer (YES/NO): NO